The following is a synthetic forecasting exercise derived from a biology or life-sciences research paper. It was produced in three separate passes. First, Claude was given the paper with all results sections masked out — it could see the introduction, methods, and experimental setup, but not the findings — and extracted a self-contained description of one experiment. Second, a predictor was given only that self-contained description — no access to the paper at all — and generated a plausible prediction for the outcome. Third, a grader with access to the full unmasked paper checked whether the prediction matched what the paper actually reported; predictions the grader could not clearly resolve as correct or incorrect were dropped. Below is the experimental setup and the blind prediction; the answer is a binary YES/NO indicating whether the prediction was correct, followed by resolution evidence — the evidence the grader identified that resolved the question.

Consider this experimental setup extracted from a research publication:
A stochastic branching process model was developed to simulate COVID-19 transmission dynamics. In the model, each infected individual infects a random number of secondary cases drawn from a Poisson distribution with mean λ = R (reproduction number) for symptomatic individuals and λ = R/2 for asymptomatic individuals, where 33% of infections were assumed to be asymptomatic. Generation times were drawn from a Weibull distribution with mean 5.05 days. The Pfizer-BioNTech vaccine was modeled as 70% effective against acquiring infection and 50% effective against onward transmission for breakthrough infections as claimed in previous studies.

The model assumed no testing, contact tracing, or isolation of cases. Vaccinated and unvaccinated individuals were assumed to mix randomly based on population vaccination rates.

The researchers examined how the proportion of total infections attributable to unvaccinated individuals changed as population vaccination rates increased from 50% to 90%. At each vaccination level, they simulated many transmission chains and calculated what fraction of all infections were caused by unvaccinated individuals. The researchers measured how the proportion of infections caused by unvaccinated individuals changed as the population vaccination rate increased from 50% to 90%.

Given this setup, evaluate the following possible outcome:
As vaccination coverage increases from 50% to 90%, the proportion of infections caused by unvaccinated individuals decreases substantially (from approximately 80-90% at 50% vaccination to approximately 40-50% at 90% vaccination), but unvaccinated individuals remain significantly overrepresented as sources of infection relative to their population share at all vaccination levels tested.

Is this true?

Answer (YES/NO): NO